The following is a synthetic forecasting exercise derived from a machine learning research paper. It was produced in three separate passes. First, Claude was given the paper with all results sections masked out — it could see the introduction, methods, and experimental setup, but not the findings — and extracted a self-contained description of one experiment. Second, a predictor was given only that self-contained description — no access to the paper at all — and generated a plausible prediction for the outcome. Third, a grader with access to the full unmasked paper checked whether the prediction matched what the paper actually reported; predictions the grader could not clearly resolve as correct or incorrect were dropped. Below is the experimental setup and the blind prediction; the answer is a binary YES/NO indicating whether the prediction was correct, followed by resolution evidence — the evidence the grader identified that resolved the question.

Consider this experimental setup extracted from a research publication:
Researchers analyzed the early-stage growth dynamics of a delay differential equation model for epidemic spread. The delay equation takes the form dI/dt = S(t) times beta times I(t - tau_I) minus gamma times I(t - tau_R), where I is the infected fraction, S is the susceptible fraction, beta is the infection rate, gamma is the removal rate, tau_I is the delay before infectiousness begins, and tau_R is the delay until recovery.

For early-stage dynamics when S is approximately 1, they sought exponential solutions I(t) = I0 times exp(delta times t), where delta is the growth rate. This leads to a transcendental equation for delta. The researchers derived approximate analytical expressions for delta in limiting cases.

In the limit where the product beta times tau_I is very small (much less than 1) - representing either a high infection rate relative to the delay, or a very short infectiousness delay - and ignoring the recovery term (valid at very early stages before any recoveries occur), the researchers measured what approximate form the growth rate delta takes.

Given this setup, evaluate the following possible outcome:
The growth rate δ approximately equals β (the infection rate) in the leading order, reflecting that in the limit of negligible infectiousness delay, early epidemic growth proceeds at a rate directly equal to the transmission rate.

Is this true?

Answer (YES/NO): NO